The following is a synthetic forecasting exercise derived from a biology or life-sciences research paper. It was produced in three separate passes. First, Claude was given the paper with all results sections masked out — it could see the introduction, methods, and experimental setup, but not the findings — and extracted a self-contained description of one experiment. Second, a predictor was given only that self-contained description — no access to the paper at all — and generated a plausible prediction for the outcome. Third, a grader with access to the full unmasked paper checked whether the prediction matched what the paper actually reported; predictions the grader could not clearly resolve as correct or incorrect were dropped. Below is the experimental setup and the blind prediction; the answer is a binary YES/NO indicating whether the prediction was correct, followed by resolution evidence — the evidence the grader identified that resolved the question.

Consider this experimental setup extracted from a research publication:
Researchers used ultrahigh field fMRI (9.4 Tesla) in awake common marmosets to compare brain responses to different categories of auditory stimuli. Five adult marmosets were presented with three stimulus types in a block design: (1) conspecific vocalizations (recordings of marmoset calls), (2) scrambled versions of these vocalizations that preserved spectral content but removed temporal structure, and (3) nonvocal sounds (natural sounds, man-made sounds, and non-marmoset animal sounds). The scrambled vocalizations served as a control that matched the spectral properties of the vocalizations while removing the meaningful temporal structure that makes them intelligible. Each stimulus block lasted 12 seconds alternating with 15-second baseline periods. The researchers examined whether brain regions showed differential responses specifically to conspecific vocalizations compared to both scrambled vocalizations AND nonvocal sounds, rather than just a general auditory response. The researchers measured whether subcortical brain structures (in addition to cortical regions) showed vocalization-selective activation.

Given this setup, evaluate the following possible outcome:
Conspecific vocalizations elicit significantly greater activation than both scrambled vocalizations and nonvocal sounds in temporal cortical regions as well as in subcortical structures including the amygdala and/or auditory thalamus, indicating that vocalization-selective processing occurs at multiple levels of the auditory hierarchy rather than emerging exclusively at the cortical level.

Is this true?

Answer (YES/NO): YES